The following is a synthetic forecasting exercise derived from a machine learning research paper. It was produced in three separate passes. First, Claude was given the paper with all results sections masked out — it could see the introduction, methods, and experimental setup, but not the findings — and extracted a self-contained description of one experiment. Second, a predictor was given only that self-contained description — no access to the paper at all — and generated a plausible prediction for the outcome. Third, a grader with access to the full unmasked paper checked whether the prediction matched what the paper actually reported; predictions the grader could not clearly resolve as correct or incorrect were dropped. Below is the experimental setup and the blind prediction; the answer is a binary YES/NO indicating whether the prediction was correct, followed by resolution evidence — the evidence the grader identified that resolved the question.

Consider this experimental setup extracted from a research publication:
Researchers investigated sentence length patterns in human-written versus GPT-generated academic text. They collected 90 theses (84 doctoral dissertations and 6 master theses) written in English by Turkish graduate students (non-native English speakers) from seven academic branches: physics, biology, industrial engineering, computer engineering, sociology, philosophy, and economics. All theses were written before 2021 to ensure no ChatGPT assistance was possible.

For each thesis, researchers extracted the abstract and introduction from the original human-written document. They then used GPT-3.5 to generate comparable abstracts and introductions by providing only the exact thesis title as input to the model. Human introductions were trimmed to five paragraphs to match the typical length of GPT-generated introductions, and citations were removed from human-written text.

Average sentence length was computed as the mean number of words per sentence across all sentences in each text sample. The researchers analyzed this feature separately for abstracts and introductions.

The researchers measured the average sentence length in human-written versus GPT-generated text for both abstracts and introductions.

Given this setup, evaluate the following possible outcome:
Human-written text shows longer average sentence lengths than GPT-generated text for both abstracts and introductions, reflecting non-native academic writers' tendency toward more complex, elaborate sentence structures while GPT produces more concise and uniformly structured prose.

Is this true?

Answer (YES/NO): NO